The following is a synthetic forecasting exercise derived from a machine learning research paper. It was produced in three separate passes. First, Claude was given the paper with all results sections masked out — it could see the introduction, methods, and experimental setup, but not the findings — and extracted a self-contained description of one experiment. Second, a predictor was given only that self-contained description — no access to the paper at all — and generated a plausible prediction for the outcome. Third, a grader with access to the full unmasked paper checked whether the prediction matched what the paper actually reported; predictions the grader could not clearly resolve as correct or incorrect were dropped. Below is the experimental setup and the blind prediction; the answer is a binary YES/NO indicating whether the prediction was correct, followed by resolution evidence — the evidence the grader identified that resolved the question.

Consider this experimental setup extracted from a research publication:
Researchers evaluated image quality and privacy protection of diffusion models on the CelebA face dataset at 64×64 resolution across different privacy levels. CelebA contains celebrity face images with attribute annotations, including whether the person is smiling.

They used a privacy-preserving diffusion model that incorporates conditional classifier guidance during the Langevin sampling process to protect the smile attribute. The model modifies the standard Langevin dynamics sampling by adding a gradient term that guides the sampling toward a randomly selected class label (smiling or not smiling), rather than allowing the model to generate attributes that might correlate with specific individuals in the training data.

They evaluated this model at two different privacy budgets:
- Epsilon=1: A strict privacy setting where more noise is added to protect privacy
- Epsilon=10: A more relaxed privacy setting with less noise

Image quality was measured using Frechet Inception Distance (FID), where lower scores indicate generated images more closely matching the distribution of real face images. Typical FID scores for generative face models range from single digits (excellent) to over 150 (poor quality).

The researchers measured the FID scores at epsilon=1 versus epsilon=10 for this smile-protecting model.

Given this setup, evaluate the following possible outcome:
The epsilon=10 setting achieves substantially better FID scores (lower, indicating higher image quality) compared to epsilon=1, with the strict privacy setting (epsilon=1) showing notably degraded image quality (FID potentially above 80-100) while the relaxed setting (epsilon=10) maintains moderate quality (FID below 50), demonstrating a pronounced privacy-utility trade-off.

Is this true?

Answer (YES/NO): YES